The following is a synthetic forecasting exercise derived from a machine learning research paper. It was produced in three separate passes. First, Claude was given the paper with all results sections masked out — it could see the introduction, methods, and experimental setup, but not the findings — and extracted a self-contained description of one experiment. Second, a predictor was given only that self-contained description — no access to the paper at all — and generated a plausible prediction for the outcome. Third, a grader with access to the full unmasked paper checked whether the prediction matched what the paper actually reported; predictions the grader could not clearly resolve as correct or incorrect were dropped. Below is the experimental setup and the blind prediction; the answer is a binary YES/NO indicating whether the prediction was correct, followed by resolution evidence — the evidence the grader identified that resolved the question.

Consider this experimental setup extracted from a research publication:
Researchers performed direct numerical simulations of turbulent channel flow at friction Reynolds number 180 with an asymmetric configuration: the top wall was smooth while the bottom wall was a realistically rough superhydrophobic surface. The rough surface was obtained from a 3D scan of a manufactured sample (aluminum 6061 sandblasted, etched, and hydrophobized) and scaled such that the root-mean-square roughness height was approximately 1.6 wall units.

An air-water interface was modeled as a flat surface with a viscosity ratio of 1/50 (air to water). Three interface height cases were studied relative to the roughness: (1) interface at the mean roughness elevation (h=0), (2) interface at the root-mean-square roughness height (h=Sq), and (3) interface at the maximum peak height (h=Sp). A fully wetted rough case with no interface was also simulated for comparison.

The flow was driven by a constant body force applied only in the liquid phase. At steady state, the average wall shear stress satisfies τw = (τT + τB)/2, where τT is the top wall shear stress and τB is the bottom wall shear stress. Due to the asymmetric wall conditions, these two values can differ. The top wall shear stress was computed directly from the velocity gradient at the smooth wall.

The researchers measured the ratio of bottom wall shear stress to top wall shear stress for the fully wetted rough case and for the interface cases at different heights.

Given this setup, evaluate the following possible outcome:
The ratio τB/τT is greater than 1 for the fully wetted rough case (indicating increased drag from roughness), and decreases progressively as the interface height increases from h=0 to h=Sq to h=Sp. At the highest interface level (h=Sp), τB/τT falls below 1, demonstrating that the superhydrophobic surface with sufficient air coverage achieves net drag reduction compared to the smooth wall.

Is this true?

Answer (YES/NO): NO